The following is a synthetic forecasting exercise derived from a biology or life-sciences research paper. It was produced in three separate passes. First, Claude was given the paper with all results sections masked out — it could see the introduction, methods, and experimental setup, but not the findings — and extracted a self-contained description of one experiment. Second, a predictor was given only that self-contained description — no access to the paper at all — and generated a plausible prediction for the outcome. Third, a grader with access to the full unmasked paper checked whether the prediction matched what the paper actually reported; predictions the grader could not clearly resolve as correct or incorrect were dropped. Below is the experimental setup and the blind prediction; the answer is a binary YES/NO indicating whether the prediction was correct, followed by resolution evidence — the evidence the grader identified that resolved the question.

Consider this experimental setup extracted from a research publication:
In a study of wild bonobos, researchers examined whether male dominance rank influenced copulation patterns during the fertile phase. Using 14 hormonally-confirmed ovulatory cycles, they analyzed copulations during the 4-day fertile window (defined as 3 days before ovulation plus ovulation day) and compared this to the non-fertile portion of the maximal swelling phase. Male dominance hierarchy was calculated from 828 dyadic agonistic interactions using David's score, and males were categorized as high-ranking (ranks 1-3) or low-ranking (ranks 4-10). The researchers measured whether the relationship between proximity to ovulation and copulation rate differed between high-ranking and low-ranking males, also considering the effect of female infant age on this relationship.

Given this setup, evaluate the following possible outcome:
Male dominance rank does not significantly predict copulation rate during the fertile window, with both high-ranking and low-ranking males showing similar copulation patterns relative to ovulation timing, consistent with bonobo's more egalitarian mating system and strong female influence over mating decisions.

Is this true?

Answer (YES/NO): NO